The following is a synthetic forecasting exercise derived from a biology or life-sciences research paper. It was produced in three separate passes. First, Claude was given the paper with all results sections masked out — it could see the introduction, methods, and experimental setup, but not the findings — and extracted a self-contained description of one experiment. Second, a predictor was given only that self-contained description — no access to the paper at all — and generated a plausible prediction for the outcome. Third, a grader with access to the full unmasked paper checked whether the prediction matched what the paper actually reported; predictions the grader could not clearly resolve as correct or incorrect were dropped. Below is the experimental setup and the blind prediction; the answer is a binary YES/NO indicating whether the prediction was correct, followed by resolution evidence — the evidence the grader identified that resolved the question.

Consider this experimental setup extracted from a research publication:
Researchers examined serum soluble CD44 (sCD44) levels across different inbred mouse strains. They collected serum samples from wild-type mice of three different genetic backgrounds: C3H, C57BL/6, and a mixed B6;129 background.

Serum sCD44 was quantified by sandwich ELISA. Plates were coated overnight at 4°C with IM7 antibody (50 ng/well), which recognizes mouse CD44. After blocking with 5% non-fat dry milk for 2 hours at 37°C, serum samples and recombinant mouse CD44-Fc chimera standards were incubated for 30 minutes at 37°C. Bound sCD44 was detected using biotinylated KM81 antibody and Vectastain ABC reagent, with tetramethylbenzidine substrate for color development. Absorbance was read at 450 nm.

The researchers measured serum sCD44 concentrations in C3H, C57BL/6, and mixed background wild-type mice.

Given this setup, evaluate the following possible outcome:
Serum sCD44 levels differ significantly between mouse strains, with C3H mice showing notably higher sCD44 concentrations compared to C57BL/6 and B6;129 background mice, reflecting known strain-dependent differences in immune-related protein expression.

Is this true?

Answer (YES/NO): NO